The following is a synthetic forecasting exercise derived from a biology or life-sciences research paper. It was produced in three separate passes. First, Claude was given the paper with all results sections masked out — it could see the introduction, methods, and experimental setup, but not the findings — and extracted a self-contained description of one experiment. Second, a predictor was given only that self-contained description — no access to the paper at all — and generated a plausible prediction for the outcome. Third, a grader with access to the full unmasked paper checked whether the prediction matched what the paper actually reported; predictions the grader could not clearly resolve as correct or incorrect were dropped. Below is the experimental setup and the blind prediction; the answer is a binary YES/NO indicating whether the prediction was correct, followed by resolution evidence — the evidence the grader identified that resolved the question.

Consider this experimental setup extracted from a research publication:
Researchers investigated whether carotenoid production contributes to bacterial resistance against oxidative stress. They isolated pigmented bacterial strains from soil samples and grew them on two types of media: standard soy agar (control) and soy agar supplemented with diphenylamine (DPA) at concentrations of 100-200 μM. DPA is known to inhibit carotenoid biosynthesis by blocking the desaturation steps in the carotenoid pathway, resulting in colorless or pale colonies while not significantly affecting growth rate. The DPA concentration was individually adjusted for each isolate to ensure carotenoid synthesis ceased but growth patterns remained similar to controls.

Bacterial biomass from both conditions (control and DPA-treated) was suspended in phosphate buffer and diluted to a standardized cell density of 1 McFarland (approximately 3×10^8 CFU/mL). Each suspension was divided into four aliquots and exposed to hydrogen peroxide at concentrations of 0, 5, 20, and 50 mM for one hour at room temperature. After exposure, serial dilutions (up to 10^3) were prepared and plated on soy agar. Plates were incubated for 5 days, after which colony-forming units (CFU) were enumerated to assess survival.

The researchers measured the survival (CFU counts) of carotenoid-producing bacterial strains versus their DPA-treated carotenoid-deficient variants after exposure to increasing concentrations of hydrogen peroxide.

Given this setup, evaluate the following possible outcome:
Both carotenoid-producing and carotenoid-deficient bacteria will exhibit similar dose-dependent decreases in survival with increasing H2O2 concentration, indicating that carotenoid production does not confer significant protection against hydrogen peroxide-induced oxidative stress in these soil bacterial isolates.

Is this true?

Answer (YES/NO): NO